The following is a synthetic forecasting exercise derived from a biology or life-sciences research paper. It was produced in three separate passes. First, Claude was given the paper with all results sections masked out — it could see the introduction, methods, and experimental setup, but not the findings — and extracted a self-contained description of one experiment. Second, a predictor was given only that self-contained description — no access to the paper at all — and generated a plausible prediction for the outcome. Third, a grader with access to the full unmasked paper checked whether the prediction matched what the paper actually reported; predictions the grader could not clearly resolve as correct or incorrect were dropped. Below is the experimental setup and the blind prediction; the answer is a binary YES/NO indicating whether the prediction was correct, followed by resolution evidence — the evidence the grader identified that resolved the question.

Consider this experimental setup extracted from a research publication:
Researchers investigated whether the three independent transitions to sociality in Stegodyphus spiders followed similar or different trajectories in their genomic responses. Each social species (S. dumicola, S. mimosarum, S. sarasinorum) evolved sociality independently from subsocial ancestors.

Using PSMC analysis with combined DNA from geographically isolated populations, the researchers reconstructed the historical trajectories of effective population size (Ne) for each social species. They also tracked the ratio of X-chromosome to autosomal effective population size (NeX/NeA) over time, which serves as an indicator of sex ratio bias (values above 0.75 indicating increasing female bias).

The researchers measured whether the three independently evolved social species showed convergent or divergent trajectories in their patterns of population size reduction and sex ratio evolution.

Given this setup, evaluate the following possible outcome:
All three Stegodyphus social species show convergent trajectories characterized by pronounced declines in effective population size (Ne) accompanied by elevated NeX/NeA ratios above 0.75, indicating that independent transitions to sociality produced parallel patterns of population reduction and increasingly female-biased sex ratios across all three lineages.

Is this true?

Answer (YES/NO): YES